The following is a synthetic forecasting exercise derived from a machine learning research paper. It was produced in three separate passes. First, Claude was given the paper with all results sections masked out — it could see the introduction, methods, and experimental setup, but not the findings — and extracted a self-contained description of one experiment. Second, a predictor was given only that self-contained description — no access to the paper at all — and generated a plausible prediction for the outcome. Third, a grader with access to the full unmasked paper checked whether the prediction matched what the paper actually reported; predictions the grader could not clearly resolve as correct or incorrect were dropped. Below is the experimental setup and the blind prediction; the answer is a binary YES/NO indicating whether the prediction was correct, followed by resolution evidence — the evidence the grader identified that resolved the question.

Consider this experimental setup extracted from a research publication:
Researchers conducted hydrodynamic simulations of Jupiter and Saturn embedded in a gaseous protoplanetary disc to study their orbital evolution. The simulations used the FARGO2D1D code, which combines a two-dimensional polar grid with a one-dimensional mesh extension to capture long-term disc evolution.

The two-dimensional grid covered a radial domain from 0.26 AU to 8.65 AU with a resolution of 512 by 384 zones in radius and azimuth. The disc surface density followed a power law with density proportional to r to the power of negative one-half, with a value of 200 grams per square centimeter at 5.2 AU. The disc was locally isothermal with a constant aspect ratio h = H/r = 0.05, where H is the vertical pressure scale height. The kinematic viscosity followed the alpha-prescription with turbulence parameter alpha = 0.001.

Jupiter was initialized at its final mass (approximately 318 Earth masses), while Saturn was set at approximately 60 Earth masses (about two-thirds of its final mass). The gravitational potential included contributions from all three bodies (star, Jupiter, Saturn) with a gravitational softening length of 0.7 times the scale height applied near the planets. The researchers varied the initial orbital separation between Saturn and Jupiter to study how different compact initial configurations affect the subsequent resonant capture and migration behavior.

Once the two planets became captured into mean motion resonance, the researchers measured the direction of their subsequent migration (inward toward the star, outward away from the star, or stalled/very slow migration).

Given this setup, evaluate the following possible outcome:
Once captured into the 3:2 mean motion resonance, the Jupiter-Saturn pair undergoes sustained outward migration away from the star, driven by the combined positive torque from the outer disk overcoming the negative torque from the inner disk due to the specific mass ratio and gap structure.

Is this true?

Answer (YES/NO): NO